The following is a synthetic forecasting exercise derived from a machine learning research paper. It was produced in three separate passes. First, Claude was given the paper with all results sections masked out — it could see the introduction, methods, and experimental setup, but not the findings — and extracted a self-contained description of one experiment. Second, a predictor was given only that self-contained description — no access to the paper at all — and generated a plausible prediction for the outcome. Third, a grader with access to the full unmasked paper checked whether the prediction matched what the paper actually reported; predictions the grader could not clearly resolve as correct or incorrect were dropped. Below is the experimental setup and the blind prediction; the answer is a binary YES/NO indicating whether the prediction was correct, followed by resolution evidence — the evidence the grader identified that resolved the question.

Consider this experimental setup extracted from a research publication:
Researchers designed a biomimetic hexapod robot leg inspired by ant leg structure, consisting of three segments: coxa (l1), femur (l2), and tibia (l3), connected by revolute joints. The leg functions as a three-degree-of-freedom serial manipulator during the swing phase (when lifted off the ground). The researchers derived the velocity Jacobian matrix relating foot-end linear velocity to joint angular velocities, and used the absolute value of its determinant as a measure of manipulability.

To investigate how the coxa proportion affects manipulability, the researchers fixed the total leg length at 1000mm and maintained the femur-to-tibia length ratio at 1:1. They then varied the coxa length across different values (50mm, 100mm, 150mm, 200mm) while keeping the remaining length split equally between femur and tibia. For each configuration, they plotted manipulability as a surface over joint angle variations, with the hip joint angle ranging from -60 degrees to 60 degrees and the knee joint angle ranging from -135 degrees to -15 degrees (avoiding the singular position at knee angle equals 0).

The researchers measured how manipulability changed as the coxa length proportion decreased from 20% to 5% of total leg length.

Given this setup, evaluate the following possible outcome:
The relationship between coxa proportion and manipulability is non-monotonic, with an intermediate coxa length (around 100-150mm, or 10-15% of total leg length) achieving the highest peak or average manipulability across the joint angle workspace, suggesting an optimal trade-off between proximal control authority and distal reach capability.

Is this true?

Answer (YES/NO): NO